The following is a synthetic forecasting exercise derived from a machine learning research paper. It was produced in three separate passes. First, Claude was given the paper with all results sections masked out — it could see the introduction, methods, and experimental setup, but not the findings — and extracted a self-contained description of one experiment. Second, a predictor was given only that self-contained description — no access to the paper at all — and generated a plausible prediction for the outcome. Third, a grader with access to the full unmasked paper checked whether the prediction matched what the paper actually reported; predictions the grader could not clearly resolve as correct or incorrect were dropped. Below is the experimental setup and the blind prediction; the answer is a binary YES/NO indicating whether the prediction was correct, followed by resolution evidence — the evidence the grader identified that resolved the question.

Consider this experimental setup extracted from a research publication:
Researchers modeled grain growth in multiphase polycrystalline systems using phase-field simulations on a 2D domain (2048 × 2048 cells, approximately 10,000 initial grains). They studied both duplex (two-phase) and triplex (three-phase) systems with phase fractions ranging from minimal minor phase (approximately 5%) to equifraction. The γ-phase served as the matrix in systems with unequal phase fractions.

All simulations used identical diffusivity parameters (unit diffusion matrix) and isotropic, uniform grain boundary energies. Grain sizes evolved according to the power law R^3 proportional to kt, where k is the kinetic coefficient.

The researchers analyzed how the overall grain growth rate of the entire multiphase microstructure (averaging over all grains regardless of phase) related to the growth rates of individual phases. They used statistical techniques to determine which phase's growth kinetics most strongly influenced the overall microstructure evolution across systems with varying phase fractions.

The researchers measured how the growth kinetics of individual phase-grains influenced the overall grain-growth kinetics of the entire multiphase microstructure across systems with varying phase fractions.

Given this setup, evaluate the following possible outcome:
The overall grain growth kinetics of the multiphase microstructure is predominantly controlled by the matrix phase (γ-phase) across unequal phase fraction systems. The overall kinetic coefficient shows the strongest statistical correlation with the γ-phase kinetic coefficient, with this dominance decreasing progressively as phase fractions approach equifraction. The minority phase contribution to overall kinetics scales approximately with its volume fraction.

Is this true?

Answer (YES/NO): YES